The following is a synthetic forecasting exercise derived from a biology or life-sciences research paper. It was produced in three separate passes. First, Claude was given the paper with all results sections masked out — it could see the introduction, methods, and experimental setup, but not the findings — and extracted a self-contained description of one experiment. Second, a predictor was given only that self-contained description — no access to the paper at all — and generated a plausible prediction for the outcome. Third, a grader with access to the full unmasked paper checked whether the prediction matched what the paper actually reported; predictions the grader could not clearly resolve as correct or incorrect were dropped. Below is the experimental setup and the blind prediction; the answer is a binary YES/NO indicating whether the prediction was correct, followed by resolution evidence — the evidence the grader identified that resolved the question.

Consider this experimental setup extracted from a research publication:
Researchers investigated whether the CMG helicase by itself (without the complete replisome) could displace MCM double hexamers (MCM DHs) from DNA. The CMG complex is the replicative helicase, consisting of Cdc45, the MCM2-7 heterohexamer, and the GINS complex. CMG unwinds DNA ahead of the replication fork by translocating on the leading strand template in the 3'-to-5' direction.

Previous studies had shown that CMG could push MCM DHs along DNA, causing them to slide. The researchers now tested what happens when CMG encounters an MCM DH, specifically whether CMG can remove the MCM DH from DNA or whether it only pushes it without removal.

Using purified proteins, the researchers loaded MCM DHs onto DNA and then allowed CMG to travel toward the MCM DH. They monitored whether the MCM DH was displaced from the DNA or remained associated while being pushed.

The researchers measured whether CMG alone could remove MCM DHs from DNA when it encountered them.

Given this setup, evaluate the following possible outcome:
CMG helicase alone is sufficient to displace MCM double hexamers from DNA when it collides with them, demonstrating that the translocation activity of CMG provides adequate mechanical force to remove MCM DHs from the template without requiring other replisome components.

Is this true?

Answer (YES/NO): NO